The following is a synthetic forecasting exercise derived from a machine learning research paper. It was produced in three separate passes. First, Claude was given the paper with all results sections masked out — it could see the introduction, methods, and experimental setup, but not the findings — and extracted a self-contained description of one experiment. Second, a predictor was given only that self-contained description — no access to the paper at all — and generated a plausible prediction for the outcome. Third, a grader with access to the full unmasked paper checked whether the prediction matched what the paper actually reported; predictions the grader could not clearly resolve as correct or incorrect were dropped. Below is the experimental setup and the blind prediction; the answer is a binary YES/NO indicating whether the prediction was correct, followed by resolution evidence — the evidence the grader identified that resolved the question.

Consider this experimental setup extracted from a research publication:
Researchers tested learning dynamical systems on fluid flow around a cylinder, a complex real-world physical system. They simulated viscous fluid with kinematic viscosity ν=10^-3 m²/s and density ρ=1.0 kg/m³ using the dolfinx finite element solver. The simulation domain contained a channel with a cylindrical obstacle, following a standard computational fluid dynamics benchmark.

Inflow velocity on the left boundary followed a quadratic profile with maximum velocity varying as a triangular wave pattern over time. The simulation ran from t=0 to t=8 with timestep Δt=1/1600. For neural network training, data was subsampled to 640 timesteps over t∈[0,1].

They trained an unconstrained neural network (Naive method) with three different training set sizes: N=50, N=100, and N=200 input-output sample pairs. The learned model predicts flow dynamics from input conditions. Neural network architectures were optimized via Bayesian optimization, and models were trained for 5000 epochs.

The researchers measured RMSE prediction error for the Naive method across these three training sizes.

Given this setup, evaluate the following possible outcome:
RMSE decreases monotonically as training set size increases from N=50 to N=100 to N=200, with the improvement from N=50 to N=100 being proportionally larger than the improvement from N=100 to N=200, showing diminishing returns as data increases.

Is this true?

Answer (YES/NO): NO